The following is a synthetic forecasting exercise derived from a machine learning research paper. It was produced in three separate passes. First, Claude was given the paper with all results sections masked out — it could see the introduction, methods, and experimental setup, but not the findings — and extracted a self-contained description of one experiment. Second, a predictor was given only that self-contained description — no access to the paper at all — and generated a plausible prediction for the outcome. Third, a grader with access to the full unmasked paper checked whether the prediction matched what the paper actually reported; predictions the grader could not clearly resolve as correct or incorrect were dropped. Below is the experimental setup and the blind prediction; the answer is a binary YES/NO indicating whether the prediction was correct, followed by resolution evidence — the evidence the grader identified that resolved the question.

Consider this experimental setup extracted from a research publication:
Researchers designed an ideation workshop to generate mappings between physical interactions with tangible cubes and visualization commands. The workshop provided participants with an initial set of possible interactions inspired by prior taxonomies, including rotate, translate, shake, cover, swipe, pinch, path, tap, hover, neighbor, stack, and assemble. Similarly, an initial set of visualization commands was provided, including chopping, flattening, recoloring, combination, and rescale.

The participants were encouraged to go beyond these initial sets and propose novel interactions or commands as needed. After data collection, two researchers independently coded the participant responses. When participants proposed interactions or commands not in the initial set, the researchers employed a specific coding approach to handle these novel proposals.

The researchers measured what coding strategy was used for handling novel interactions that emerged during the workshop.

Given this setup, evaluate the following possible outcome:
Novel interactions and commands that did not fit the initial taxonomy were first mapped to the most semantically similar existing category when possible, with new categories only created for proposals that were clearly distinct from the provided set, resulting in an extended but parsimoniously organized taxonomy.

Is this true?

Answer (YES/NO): NO